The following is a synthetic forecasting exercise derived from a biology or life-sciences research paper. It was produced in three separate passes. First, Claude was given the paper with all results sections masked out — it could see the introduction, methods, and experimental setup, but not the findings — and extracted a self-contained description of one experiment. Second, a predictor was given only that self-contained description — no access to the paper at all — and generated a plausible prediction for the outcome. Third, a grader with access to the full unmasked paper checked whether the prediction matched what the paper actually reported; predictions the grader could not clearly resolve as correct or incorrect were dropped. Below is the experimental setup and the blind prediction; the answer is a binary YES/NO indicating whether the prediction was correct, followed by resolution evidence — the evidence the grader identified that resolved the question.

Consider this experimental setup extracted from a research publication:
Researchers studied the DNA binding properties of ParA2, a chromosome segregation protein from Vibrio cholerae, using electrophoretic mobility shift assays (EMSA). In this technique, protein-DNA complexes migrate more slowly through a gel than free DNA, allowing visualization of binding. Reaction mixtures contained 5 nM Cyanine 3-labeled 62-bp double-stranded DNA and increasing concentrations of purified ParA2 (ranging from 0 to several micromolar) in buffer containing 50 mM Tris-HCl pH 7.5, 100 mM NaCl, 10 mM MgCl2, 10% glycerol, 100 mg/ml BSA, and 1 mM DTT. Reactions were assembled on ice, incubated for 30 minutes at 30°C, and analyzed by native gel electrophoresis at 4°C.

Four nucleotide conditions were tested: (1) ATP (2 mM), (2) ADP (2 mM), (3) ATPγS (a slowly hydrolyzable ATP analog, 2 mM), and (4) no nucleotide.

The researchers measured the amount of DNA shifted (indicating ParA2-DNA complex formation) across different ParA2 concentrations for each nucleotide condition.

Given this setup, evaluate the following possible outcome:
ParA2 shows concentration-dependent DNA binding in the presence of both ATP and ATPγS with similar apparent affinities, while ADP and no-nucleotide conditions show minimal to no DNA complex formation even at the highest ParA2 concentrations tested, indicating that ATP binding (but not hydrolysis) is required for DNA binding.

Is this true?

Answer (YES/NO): NO